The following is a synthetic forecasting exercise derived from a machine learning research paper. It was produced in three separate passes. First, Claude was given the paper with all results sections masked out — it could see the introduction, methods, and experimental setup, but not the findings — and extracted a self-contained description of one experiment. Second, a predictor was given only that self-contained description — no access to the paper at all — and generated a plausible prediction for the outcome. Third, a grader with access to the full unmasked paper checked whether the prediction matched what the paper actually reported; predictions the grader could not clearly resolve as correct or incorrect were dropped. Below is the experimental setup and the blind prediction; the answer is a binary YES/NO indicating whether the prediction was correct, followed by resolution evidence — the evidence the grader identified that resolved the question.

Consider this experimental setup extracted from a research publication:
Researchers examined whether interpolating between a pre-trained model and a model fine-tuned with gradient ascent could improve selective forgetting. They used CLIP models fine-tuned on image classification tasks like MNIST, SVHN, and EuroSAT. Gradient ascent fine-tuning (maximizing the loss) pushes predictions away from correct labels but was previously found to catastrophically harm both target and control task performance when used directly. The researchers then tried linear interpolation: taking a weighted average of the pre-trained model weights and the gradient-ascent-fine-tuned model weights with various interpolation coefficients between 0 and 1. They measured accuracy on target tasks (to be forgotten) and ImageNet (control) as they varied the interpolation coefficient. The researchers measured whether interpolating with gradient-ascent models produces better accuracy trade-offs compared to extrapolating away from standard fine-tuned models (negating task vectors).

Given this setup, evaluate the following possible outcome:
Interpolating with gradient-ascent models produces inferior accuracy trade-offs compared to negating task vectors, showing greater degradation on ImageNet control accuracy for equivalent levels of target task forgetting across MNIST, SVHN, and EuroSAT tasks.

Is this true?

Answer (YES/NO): NO